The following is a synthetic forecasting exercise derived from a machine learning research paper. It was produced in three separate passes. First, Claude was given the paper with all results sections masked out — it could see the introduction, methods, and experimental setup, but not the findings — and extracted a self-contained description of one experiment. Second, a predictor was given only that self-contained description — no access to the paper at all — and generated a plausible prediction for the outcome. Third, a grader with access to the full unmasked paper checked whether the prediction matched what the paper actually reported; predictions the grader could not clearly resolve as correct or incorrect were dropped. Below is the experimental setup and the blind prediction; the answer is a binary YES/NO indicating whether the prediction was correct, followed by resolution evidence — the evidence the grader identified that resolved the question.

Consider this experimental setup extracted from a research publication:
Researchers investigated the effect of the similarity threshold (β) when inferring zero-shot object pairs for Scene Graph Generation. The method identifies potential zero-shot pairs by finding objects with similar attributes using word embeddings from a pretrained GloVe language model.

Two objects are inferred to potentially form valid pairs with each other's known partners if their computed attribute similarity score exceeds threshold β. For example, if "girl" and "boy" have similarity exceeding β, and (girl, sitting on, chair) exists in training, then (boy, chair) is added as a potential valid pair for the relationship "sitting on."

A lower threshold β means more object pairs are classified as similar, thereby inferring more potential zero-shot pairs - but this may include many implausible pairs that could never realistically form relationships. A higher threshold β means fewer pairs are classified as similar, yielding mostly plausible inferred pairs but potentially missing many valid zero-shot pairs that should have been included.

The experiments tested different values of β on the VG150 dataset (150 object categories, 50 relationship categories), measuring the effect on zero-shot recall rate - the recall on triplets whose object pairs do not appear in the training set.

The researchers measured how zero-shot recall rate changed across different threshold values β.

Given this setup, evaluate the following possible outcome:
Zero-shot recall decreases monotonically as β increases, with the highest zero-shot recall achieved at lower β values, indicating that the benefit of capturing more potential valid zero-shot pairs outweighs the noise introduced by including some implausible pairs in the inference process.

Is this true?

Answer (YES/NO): NO